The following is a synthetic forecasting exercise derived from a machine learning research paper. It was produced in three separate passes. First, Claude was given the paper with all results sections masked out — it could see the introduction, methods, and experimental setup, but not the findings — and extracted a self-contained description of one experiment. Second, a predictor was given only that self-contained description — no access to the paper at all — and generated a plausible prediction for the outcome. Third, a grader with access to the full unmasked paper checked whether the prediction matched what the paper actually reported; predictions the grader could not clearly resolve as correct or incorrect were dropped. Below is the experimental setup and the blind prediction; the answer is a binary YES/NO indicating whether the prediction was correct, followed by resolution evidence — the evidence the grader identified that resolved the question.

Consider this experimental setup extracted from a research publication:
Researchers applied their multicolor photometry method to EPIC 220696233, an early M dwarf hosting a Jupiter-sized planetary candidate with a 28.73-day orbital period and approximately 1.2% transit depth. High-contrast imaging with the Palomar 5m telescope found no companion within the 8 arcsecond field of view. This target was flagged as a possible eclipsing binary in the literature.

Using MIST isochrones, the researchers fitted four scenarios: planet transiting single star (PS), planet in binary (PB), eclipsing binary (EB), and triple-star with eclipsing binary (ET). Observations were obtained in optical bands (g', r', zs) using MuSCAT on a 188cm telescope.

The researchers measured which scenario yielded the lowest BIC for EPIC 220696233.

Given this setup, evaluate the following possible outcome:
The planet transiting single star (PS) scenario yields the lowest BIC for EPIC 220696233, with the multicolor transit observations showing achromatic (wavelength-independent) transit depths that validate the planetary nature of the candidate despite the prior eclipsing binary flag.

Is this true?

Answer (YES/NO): NO